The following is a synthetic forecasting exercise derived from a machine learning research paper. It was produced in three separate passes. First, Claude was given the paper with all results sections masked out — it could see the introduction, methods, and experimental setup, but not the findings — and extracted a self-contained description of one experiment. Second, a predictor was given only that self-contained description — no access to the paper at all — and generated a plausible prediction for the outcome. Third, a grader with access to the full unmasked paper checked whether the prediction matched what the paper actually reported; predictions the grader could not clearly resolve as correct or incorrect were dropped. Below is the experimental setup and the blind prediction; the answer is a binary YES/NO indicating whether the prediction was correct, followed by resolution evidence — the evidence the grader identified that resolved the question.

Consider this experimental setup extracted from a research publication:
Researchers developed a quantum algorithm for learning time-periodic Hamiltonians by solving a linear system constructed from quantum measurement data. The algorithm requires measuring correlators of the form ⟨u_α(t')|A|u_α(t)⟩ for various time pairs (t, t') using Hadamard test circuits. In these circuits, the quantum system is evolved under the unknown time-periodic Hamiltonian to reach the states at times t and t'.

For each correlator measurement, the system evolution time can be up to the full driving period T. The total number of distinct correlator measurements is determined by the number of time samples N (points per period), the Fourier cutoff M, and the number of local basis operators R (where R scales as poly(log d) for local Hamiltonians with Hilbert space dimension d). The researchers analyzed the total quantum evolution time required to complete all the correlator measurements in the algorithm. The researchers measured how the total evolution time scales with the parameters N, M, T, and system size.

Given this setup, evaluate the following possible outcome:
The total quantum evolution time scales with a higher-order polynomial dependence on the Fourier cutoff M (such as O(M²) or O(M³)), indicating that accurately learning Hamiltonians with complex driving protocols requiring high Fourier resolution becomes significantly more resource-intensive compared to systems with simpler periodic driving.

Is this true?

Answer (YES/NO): YES